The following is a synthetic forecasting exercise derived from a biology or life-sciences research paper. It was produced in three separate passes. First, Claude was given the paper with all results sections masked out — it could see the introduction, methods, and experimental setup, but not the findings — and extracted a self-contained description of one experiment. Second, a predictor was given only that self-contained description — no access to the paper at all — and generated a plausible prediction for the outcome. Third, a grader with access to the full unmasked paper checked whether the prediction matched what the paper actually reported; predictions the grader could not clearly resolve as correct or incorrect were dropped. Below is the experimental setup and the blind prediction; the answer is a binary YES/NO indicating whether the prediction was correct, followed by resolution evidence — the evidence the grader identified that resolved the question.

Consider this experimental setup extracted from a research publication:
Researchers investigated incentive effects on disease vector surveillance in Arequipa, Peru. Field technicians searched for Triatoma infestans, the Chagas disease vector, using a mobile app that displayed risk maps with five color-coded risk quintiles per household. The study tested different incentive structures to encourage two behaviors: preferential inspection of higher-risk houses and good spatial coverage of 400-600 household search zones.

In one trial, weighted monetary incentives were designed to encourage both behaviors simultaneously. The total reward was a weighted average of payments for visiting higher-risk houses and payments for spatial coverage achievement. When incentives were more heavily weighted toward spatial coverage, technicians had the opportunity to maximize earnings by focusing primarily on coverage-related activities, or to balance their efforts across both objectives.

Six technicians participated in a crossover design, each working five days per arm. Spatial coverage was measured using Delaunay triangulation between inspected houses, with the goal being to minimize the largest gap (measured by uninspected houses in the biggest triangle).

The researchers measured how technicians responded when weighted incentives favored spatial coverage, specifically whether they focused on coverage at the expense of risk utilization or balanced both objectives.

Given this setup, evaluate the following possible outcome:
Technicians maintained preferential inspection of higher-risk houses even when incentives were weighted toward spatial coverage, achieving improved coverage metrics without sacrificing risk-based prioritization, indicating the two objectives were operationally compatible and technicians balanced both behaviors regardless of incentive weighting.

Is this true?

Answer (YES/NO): NO